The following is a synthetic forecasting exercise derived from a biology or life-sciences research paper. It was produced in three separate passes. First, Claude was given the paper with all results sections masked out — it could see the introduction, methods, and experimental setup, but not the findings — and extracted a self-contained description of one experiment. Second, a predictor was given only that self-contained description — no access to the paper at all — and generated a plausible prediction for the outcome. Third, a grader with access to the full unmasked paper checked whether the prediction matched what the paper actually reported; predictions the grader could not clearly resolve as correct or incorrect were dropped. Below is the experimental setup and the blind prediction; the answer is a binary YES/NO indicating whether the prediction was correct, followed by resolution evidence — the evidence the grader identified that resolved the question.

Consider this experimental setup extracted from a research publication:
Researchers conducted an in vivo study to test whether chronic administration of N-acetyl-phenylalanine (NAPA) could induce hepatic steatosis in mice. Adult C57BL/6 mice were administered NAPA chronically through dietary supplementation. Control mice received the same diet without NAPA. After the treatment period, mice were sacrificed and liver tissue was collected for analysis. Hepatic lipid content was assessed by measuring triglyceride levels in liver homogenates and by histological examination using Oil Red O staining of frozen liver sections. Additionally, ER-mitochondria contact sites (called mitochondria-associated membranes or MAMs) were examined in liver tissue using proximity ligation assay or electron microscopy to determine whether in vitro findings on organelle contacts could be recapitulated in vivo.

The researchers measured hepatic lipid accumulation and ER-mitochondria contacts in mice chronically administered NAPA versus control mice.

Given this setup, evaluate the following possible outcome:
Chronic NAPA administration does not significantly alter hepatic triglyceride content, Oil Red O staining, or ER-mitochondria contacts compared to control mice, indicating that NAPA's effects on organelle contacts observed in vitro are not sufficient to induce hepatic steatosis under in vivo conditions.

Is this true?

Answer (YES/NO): NO